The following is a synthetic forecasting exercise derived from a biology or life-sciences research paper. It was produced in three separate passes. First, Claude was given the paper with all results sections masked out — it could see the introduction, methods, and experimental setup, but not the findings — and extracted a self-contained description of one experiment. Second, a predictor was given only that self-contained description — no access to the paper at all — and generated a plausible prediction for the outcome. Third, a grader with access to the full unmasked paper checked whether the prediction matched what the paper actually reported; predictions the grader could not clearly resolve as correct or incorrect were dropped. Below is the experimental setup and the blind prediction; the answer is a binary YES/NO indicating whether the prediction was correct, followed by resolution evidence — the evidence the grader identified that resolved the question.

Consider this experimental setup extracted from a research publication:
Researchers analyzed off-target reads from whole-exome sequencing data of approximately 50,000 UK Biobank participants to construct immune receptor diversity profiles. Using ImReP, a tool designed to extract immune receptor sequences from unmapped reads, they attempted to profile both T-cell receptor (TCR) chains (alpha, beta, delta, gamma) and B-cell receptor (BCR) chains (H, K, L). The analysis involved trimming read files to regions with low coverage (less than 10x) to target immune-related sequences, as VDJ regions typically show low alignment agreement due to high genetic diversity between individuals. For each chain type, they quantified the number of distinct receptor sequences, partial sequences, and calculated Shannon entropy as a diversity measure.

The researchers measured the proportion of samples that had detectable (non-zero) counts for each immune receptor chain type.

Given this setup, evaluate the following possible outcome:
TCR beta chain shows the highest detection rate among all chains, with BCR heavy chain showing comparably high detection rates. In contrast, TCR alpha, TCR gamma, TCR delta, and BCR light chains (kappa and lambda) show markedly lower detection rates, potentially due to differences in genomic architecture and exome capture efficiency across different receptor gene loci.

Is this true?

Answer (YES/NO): NO